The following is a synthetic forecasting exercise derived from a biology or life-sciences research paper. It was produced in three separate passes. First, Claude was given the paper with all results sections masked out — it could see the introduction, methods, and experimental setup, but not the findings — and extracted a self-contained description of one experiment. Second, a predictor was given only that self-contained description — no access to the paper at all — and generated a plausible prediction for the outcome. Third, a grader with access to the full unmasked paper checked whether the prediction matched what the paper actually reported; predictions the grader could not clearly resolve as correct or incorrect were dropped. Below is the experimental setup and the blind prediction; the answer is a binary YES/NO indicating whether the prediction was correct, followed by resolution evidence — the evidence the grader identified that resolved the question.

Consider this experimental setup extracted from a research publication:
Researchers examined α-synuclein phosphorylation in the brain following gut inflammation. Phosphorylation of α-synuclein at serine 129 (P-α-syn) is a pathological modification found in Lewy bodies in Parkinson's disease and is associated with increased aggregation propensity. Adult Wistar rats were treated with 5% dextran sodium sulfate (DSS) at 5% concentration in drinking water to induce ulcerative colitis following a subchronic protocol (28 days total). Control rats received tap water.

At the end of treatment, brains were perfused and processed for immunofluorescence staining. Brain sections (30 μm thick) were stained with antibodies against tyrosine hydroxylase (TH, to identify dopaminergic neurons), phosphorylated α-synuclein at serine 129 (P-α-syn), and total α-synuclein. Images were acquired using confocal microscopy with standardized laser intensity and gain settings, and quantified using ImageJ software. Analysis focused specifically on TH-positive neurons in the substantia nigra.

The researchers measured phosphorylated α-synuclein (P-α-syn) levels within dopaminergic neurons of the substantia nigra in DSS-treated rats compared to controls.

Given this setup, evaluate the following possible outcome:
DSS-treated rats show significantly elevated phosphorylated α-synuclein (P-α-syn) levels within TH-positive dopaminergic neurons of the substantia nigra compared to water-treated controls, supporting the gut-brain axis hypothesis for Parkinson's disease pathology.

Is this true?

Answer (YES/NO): YES